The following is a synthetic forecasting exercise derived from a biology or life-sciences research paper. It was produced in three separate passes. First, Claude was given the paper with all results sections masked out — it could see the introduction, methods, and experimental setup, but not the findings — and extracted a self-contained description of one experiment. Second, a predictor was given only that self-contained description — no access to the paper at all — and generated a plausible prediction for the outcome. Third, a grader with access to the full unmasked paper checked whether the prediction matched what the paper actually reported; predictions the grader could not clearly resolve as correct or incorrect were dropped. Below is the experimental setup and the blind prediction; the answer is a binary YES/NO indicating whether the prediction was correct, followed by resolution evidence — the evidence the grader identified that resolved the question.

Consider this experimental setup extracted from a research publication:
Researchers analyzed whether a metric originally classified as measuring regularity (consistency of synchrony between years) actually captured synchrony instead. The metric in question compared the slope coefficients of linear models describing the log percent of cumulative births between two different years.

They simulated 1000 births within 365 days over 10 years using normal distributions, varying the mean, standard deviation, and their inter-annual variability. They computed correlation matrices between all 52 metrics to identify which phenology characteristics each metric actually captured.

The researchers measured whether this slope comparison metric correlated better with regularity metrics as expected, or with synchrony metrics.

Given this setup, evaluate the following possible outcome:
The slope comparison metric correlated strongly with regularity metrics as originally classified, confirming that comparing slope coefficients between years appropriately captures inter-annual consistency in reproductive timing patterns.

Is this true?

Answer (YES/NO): NO